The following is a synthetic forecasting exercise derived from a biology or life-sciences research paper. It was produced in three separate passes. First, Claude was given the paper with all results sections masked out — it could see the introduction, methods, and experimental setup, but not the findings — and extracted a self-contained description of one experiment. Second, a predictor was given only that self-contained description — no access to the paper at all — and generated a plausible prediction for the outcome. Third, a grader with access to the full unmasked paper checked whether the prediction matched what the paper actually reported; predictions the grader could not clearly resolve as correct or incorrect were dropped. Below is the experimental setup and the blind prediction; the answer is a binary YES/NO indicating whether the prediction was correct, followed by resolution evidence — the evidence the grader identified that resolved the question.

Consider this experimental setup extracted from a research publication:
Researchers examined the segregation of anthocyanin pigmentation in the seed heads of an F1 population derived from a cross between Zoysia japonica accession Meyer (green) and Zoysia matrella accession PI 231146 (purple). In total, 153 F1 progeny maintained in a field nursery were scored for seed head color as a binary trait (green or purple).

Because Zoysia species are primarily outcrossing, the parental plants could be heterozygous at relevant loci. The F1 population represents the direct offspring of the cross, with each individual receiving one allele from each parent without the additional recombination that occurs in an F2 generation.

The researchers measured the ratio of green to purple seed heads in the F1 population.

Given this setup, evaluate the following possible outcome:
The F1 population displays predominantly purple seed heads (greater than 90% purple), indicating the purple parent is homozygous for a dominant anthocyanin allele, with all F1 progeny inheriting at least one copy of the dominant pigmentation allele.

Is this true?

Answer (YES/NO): NO